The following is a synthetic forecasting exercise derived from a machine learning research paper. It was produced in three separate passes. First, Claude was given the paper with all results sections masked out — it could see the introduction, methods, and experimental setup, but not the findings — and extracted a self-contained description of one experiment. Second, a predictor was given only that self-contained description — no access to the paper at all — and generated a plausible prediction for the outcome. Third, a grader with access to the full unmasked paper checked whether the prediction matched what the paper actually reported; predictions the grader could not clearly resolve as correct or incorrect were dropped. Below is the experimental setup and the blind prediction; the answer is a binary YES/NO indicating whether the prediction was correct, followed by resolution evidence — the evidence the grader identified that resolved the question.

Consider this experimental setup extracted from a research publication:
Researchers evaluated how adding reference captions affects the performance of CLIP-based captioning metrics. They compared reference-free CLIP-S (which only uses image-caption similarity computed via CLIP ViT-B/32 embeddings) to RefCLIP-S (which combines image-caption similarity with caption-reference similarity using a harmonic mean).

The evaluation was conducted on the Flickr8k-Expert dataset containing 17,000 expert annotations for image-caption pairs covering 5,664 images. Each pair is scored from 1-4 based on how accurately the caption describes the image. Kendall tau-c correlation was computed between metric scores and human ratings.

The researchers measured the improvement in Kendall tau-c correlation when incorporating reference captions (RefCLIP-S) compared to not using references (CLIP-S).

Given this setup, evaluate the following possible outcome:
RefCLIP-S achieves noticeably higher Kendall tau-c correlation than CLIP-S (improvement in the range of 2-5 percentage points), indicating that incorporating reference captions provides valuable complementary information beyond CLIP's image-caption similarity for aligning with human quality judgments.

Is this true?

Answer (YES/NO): NO